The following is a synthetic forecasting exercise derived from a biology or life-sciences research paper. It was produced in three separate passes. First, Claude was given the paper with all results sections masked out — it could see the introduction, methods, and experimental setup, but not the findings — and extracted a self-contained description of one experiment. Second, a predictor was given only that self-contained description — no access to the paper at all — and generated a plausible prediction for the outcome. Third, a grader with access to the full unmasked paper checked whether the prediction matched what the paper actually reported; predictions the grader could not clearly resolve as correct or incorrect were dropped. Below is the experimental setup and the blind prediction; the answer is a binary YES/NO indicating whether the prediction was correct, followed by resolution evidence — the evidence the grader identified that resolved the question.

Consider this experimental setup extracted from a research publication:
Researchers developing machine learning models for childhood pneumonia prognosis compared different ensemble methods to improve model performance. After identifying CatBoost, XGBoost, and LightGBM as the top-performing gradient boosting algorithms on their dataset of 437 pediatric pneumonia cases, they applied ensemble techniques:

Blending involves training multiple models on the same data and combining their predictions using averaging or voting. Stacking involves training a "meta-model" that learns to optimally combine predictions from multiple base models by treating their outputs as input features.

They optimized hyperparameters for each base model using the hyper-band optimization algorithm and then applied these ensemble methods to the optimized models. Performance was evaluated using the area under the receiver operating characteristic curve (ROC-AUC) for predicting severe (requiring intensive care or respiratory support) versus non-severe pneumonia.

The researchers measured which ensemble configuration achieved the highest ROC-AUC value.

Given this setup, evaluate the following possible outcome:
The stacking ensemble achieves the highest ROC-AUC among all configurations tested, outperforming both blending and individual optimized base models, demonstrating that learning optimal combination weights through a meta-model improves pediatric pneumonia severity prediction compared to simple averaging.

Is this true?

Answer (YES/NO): YES